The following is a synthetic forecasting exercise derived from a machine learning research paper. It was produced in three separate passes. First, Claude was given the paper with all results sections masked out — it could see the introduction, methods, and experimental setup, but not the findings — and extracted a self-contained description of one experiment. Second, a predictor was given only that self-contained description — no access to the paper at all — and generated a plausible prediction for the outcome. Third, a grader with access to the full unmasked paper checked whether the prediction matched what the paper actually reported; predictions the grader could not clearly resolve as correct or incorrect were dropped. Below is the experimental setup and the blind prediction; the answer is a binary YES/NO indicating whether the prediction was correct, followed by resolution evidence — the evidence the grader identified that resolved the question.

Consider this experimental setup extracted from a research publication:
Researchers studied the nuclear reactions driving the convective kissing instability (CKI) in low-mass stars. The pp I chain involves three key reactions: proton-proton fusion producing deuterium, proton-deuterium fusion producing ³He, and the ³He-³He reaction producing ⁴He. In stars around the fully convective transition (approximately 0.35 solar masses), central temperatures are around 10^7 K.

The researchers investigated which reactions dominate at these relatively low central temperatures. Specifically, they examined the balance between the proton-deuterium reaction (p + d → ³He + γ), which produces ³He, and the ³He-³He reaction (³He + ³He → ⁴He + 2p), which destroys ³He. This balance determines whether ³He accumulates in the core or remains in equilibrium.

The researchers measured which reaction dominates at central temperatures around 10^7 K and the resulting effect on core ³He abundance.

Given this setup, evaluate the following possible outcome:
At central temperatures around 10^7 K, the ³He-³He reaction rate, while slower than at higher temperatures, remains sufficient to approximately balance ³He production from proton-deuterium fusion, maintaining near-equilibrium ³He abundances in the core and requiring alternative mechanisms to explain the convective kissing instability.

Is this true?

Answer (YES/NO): NO